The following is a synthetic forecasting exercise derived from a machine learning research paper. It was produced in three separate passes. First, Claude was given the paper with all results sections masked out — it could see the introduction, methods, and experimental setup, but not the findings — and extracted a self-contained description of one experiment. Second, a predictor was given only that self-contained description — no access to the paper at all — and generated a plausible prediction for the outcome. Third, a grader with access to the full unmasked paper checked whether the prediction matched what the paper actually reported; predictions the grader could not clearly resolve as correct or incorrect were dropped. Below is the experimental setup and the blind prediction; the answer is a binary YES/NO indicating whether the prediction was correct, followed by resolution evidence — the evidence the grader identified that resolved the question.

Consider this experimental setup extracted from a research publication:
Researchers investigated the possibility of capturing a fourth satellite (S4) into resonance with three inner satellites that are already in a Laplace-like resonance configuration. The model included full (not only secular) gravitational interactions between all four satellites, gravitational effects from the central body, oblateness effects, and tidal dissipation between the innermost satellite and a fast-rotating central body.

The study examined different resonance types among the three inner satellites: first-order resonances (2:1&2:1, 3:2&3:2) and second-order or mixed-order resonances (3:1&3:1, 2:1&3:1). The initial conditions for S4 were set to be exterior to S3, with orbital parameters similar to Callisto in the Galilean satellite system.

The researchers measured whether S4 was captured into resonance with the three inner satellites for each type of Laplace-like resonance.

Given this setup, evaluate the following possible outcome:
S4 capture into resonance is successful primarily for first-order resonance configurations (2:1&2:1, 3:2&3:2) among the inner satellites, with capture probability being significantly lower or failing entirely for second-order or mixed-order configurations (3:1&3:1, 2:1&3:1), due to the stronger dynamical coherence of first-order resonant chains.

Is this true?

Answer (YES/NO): YES